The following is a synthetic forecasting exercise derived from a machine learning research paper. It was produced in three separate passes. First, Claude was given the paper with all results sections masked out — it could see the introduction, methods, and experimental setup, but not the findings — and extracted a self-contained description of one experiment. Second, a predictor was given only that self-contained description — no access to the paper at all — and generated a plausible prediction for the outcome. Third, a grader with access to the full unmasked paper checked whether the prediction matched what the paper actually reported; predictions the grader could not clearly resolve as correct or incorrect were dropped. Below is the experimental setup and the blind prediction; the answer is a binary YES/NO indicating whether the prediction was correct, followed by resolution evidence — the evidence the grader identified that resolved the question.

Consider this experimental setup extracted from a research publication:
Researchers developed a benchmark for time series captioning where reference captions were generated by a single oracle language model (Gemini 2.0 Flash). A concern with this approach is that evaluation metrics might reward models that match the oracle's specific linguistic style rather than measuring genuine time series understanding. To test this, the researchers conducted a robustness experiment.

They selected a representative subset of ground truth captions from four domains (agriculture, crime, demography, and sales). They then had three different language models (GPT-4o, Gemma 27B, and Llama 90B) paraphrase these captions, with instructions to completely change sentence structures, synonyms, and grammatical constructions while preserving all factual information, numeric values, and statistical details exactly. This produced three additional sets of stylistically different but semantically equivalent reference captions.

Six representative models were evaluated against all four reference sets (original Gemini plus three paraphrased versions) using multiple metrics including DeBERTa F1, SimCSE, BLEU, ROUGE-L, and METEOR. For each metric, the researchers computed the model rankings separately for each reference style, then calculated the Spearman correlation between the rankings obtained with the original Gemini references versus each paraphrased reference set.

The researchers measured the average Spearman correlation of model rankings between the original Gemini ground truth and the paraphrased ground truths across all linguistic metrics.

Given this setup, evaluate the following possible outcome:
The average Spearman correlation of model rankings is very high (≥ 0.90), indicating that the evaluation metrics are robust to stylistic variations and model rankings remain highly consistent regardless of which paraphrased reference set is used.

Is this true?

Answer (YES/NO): YES